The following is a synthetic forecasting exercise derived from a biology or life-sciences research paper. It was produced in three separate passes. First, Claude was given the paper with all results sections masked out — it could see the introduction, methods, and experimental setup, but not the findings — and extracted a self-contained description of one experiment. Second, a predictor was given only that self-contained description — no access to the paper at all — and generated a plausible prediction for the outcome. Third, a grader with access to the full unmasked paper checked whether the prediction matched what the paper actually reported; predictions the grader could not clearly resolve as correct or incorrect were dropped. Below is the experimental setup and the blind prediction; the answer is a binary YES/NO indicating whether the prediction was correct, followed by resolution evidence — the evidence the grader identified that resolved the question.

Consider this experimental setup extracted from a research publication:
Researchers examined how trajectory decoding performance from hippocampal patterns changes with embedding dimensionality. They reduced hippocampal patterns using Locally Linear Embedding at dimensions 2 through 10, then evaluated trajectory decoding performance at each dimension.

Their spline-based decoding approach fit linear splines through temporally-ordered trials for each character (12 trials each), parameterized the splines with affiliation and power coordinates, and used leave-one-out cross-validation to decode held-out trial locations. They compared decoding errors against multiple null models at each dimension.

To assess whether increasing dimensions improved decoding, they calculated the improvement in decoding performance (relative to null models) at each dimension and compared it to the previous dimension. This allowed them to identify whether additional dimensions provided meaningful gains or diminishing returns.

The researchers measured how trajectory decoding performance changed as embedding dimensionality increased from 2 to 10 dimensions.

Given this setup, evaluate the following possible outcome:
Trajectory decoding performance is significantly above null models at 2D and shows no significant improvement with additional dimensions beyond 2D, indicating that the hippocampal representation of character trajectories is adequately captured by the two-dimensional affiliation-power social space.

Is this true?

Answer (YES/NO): NO